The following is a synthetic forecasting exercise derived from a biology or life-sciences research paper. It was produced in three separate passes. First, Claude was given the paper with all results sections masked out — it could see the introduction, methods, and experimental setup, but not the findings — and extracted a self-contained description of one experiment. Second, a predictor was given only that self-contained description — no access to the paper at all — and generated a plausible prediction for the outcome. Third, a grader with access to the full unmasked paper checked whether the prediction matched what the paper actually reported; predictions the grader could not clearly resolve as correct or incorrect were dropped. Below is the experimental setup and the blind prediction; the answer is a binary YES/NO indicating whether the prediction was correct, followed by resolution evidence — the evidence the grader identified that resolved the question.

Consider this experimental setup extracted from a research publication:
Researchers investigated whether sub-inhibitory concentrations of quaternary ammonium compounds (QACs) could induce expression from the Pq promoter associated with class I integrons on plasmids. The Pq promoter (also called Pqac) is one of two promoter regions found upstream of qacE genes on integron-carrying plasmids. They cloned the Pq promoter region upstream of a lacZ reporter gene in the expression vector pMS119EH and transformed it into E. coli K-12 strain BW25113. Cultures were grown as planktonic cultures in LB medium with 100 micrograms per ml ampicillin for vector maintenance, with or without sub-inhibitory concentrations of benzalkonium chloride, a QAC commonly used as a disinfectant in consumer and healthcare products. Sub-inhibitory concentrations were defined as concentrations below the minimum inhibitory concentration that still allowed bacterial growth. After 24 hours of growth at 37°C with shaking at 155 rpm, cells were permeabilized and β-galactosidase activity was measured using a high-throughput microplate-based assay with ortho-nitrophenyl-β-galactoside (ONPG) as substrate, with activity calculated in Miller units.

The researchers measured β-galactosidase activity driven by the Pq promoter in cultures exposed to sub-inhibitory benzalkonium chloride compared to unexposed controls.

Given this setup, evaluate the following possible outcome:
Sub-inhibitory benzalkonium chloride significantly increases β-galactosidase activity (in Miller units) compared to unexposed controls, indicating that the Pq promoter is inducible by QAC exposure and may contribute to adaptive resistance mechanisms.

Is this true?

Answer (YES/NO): NO